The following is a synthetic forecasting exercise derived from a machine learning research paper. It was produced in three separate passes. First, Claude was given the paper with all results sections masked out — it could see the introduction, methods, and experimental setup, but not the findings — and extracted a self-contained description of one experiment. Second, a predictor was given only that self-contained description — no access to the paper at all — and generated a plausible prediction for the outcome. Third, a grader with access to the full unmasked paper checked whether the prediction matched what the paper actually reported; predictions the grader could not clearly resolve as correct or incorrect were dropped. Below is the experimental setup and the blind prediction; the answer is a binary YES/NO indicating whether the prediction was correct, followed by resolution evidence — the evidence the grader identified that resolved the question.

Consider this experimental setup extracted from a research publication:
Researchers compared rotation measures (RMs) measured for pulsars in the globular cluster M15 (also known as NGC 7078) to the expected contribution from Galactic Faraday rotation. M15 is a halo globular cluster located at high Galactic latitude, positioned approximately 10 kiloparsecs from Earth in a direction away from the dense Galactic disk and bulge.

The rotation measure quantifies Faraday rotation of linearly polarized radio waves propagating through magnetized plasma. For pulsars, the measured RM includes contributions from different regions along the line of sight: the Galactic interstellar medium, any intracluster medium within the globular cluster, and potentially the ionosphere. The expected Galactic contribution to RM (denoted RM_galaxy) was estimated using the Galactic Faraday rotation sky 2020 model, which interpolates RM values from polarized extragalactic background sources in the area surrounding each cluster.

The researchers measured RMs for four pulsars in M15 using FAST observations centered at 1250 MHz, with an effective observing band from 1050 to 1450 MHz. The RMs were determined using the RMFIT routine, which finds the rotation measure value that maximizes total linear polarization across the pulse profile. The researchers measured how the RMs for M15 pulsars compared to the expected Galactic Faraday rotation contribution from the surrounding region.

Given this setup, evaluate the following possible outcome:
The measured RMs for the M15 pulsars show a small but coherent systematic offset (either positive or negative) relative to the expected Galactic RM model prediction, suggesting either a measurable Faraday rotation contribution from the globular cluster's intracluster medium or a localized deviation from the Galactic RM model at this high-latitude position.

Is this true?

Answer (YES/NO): NO